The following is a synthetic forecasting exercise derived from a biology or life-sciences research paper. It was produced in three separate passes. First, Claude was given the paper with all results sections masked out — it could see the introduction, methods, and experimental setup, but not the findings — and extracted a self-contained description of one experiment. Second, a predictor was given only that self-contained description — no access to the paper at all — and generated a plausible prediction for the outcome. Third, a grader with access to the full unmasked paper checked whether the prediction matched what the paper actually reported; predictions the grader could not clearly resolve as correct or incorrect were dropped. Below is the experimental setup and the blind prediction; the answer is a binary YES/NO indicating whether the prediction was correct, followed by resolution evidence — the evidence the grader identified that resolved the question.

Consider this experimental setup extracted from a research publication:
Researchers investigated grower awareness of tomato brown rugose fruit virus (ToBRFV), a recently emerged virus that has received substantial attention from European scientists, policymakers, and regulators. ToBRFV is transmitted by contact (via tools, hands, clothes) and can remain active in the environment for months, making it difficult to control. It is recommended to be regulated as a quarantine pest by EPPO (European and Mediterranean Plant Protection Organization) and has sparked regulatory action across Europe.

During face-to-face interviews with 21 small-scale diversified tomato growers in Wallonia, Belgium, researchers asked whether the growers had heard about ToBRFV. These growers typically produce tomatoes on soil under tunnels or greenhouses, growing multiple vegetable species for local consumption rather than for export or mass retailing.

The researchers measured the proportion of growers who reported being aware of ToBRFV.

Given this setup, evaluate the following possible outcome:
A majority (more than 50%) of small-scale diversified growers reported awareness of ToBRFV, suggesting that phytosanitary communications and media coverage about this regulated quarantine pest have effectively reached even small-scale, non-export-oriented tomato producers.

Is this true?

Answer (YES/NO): NO